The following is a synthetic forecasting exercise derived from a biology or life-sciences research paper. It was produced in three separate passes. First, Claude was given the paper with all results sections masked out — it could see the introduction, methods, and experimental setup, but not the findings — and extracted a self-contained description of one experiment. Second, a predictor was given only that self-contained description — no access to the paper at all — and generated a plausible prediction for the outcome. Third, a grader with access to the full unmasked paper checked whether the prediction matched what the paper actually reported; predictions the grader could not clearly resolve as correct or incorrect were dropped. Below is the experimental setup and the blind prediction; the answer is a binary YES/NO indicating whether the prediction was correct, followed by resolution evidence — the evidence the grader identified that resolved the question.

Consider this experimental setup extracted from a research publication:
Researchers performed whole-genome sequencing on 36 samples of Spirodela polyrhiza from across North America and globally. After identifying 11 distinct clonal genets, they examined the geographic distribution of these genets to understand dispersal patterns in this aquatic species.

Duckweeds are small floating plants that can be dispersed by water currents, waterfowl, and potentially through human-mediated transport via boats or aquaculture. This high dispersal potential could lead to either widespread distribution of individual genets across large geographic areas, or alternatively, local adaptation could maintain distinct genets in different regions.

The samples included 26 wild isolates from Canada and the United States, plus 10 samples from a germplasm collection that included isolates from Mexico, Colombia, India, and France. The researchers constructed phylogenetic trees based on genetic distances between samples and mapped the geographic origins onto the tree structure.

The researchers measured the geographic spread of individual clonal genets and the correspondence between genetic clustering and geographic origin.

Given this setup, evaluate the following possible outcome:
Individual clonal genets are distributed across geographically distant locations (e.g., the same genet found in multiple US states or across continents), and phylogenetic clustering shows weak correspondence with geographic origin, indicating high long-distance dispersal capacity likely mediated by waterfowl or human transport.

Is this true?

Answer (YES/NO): NO